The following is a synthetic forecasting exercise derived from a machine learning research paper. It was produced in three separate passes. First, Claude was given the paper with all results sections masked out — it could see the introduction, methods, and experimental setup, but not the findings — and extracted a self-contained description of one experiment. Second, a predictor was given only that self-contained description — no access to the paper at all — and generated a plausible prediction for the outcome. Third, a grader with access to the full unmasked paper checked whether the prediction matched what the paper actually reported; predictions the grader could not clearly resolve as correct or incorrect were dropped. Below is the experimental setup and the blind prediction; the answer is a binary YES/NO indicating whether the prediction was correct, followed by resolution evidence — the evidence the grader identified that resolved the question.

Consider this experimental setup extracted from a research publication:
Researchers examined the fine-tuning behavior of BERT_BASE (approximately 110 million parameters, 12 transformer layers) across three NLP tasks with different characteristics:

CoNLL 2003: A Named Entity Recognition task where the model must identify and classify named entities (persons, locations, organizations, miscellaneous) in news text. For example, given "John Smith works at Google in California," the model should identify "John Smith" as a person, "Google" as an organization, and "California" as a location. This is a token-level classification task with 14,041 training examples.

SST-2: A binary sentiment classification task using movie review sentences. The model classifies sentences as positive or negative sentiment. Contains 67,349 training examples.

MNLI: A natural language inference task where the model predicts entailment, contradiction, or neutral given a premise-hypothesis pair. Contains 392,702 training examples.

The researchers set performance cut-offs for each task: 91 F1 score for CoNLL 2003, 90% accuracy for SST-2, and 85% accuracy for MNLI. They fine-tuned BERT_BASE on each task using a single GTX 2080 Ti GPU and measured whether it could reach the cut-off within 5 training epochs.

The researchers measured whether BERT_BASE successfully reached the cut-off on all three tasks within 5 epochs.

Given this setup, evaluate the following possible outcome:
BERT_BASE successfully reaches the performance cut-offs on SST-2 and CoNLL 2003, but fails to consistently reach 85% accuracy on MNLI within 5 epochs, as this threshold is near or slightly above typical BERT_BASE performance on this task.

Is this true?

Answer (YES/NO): YES